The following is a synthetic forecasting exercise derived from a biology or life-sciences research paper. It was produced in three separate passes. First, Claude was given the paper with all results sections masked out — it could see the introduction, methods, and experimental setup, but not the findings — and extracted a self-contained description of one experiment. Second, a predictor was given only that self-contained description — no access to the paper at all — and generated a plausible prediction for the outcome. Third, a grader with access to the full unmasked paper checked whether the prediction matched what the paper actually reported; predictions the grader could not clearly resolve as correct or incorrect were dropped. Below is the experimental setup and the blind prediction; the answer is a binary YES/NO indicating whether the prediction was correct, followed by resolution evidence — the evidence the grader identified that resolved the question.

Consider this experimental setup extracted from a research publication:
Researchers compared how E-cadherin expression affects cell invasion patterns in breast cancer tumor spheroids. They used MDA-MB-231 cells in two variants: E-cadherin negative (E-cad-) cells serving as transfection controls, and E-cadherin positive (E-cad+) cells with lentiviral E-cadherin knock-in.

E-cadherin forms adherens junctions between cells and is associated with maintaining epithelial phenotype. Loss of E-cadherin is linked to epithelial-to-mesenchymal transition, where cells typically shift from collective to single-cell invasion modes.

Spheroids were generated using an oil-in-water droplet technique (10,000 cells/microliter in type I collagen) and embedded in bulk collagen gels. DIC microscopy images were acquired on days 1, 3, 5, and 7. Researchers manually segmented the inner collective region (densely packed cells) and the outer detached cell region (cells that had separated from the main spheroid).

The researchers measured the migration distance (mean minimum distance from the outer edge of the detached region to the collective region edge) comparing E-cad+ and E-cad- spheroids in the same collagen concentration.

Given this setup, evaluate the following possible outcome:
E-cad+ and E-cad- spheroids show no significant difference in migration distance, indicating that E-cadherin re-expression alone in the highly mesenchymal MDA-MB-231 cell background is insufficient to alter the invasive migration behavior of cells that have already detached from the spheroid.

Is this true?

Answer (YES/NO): NO